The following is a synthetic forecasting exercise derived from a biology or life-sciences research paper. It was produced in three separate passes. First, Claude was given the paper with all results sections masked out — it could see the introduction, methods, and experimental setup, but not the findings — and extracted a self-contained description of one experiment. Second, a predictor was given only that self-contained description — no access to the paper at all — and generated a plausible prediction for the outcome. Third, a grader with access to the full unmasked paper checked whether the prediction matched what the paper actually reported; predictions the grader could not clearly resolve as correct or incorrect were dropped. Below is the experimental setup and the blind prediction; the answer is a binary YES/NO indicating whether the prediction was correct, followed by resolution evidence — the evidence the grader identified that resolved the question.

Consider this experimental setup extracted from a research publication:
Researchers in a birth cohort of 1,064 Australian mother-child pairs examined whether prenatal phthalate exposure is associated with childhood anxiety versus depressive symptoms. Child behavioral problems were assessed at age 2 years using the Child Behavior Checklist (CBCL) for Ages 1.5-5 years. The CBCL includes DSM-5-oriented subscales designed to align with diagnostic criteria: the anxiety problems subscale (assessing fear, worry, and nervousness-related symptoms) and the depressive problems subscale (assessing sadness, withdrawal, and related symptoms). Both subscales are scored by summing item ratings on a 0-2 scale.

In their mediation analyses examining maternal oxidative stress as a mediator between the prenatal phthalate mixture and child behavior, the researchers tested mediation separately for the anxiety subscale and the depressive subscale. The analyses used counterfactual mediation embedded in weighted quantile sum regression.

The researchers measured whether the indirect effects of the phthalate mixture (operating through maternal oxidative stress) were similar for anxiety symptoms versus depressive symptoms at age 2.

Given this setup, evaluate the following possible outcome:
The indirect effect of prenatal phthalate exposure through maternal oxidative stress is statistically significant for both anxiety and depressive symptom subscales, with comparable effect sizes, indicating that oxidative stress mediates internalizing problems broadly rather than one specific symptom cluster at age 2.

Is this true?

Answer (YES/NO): NO